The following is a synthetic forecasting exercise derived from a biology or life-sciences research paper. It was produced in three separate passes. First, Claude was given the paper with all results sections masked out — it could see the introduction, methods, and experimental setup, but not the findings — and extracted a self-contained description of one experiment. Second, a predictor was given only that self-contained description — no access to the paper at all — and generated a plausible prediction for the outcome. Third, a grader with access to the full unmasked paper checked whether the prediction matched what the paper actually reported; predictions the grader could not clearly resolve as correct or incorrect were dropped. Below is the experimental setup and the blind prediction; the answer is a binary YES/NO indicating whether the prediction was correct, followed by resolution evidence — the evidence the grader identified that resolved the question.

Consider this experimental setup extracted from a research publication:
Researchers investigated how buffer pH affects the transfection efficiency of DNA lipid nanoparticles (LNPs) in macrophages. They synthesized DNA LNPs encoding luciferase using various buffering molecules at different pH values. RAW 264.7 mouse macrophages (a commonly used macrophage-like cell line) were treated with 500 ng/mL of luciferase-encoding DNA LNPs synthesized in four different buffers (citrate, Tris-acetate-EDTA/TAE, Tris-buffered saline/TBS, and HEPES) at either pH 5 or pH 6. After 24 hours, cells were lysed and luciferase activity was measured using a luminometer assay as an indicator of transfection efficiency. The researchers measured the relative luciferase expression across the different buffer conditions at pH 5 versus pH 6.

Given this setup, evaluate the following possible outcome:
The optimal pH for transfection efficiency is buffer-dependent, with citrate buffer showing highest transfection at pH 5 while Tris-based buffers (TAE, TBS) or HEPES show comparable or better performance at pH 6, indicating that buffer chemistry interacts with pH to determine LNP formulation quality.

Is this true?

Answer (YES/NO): NO